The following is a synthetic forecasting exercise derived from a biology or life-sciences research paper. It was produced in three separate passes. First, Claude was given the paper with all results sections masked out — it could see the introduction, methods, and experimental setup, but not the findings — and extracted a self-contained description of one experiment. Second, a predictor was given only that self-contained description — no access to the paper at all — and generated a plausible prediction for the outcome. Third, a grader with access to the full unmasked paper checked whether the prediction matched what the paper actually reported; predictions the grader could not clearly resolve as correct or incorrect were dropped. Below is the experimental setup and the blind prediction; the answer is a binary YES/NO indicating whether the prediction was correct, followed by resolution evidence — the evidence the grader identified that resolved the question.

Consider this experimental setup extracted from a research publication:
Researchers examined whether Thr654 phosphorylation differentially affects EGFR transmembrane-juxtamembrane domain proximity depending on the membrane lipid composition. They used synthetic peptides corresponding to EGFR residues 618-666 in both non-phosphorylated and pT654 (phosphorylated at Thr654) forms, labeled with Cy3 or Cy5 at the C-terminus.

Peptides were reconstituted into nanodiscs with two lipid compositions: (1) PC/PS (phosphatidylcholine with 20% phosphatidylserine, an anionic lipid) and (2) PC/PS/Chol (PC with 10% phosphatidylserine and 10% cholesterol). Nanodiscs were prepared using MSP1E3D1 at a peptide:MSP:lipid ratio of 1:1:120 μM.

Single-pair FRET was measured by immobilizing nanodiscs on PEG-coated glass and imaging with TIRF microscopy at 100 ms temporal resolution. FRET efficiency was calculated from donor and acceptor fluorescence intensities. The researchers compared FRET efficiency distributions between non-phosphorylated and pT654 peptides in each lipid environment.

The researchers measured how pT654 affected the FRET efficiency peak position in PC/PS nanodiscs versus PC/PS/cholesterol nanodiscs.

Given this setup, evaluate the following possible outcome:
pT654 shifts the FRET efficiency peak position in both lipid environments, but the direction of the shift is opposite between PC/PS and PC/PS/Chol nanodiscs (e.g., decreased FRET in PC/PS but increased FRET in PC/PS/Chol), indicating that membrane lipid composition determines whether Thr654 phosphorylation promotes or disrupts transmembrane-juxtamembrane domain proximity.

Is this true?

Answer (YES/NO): NO